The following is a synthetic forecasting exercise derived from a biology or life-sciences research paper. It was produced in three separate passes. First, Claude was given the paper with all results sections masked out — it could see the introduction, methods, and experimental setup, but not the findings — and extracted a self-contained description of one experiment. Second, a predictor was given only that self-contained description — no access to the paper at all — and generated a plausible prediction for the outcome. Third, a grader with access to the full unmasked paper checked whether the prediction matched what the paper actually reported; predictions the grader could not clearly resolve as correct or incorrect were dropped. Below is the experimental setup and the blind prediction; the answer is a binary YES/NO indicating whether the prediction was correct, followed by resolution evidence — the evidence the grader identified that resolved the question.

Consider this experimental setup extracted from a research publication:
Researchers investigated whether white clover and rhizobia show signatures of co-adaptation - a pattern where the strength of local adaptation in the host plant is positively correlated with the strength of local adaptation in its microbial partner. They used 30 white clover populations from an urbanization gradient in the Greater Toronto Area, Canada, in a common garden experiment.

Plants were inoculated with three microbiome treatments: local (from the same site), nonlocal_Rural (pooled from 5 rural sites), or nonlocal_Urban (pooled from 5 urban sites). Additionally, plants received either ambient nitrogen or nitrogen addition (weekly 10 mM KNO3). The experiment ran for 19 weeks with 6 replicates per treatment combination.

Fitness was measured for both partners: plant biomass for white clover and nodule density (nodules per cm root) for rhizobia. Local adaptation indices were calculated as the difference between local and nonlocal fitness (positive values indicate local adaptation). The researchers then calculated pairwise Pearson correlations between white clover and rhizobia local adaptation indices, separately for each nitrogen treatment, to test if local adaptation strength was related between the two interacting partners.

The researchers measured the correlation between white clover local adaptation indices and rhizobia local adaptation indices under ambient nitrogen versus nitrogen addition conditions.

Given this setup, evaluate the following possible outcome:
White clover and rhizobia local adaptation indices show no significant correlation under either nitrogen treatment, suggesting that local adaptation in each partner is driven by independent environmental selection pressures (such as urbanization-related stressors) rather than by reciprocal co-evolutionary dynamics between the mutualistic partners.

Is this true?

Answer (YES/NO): NO